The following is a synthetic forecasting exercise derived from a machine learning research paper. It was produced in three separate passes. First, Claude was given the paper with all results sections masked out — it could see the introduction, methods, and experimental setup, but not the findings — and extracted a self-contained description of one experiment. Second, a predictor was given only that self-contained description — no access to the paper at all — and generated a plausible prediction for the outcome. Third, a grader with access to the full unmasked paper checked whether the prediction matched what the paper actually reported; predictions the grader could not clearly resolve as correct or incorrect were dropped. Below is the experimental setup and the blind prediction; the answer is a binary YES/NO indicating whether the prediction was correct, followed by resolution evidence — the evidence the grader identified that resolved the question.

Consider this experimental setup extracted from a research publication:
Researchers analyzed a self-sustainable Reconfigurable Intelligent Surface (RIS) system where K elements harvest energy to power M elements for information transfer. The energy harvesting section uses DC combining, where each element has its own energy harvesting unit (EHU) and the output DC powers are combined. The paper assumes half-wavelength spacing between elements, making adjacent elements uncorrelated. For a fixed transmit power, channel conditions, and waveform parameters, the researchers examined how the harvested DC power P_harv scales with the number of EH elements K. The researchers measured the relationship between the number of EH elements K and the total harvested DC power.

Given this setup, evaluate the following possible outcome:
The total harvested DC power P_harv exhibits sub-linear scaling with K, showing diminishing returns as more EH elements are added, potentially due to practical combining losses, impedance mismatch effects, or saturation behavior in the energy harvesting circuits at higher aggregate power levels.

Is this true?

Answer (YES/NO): NO